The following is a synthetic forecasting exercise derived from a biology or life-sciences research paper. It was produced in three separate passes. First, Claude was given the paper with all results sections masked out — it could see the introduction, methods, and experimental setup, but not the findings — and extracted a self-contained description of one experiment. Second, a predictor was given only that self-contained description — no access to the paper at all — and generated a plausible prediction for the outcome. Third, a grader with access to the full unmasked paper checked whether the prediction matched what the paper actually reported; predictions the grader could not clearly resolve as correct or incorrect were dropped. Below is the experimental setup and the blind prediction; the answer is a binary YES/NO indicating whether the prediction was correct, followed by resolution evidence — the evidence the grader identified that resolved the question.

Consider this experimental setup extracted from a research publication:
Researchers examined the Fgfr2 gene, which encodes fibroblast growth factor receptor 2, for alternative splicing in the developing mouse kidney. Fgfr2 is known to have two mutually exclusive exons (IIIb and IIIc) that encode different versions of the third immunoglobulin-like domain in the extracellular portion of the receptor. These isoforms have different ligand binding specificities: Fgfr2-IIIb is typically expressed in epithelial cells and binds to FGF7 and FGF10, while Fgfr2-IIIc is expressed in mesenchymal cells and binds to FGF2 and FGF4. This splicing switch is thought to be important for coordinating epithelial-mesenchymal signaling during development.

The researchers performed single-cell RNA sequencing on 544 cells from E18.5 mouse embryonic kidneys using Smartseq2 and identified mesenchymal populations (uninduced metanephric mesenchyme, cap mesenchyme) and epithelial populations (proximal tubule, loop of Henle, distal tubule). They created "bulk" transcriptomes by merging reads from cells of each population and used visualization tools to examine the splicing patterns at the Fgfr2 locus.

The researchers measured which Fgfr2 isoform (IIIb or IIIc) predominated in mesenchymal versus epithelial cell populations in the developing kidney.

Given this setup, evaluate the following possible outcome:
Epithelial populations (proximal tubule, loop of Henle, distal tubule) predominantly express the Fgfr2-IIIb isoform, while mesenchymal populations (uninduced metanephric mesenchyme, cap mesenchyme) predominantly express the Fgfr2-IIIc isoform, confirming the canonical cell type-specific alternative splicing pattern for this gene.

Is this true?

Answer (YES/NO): NO